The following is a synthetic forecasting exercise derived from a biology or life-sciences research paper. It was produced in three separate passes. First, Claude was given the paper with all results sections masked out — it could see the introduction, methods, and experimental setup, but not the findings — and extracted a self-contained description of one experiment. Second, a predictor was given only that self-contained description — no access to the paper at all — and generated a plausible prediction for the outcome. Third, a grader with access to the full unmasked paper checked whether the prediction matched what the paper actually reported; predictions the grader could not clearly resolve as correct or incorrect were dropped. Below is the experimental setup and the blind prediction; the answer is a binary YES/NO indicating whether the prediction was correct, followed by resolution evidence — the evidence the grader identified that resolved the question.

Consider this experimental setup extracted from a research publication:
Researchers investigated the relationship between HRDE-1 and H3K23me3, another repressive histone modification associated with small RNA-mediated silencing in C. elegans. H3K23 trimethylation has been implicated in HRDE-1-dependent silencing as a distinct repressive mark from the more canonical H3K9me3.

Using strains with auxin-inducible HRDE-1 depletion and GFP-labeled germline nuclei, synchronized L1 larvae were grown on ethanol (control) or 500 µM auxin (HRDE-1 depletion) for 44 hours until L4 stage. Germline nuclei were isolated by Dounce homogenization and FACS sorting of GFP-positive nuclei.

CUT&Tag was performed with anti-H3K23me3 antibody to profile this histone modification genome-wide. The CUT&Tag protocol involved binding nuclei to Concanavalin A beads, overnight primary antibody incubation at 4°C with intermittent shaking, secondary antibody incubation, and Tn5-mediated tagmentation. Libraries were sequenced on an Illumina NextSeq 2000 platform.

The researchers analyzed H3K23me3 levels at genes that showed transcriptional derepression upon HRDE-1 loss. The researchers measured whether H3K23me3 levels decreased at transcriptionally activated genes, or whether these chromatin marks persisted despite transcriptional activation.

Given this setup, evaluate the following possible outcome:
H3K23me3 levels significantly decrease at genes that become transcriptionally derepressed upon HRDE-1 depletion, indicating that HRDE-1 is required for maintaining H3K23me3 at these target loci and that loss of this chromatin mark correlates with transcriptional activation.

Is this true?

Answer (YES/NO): NO